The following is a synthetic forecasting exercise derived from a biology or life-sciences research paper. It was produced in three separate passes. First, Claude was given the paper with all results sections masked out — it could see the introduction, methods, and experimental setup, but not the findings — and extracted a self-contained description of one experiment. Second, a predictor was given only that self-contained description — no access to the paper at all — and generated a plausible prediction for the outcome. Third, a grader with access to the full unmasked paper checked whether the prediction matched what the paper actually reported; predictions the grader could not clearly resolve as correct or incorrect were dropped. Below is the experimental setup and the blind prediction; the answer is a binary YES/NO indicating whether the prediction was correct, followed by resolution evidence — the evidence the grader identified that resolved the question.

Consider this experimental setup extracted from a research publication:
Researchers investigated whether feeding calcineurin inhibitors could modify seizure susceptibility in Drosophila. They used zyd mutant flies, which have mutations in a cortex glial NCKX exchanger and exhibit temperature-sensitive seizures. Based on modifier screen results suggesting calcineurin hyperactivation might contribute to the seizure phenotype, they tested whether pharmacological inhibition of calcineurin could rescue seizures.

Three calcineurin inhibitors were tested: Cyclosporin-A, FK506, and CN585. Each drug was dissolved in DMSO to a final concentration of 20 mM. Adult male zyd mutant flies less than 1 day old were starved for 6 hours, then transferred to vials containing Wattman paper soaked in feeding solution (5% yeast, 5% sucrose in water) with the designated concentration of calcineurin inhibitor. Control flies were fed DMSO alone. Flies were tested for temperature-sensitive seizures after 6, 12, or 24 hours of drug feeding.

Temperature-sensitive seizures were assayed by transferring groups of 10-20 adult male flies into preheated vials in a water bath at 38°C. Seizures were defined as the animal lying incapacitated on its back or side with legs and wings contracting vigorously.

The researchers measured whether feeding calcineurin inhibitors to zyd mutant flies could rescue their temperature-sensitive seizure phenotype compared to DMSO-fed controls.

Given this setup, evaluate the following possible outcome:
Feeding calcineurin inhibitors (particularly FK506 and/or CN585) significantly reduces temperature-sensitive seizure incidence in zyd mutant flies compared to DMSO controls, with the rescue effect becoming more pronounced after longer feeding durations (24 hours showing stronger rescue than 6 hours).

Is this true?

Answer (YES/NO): NO